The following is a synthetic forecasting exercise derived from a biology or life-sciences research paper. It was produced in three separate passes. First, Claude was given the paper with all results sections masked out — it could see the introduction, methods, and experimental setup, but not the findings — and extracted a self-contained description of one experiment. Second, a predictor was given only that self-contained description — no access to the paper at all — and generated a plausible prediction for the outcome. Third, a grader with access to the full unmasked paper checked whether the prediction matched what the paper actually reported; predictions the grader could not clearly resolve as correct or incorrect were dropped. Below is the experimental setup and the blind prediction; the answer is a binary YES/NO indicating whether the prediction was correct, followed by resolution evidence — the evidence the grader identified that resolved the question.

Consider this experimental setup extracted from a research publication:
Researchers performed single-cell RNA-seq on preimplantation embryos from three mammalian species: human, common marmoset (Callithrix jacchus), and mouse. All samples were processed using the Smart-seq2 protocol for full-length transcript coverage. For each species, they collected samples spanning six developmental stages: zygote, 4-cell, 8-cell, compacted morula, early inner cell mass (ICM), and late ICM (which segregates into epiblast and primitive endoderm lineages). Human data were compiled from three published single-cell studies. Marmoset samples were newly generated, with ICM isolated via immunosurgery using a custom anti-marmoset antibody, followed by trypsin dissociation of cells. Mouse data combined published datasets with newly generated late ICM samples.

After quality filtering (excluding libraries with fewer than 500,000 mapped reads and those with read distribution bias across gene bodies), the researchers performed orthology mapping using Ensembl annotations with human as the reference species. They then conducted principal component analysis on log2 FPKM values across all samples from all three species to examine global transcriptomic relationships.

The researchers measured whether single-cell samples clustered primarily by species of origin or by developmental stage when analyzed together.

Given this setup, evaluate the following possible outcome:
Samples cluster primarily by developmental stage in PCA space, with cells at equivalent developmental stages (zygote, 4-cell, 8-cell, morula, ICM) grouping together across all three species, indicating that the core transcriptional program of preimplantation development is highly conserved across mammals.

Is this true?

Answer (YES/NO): NO